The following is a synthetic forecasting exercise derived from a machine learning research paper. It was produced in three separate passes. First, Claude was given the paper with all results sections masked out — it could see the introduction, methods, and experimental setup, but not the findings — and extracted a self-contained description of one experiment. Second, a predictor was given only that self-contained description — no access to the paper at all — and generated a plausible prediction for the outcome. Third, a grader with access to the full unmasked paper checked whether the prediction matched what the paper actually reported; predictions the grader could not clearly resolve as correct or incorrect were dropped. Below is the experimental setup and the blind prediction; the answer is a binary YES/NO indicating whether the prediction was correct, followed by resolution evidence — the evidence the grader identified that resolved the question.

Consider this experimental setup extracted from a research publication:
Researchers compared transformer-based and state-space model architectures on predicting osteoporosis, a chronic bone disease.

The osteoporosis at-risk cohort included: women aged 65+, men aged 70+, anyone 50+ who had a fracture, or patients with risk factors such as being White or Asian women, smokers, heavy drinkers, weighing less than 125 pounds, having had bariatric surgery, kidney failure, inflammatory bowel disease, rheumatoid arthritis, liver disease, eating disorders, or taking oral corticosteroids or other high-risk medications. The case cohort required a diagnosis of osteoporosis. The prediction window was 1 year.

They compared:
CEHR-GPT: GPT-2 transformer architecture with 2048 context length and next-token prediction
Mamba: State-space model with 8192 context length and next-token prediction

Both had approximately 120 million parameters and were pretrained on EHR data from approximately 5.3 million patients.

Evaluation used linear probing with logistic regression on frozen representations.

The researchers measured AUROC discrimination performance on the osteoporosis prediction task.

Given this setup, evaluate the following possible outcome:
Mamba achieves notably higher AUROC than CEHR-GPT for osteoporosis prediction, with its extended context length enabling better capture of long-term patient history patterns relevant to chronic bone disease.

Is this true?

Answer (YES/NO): NO